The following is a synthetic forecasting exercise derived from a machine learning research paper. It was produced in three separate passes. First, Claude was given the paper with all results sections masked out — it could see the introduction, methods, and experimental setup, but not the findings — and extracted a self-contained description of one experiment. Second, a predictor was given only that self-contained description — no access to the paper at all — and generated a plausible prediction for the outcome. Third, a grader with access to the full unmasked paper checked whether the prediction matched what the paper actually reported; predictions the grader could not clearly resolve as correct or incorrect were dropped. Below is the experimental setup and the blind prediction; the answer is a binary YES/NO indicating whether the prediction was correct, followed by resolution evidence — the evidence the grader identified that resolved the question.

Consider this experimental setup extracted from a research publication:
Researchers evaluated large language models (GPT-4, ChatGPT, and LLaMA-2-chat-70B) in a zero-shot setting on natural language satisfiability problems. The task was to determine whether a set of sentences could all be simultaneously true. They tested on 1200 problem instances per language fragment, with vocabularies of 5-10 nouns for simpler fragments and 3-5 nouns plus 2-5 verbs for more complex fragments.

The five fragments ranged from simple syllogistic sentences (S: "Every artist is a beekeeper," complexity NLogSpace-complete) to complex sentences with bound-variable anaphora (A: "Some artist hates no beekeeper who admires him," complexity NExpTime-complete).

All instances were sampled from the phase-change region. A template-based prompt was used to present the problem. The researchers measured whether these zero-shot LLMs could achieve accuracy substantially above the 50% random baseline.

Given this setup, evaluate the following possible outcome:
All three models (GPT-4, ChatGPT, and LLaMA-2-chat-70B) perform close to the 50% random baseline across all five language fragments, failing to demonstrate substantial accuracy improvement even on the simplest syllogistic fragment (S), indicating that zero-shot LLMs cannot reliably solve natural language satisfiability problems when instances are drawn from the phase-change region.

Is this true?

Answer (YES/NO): NO